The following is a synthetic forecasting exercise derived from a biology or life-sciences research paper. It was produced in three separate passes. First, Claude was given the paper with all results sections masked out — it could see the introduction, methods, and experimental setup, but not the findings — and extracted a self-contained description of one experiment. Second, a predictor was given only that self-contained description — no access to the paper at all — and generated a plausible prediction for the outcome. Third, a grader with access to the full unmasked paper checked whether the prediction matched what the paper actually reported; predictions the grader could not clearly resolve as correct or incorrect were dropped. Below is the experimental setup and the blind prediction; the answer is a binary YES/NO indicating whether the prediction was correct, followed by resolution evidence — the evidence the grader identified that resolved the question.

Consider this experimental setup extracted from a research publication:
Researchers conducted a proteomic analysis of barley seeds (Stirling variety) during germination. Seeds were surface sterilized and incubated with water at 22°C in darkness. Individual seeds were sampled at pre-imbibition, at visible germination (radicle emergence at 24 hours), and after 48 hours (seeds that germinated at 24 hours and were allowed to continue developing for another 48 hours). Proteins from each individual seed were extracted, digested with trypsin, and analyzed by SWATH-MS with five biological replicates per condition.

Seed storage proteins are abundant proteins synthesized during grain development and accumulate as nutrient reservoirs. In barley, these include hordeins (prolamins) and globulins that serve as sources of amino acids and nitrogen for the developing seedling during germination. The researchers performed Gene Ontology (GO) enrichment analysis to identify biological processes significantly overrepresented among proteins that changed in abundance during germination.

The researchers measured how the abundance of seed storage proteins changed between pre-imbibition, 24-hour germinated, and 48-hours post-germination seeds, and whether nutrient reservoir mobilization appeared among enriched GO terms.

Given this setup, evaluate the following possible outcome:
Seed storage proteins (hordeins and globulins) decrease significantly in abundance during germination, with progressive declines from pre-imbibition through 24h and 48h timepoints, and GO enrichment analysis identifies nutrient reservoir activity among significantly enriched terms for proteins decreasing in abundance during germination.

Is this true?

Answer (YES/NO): NO